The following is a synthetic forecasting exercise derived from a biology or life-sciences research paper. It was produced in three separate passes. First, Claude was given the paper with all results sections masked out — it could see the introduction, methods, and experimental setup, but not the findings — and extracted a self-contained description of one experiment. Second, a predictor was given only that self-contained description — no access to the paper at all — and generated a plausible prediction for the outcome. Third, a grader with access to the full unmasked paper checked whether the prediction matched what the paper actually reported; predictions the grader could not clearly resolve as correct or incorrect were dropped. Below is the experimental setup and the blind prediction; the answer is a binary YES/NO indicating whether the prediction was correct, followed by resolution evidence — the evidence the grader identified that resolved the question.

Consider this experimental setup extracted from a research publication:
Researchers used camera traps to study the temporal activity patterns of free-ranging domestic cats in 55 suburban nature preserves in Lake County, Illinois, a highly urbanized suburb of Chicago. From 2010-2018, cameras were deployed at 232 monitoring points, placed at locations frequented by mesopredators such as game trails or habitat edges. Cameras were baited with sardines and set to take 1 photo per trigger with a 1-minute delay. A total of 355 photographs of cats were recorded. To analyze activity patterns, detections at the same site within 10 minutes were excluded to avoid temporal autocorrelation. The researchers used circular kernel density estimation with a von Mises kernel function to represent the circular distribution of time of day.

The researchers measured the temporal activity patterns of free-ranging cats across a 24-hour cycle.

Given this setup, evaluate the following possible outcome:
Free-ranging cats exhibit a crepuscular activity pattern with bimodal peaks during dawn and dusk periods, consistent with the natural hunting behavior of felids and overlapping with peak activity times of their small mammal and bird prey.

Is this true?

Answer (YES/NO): NO